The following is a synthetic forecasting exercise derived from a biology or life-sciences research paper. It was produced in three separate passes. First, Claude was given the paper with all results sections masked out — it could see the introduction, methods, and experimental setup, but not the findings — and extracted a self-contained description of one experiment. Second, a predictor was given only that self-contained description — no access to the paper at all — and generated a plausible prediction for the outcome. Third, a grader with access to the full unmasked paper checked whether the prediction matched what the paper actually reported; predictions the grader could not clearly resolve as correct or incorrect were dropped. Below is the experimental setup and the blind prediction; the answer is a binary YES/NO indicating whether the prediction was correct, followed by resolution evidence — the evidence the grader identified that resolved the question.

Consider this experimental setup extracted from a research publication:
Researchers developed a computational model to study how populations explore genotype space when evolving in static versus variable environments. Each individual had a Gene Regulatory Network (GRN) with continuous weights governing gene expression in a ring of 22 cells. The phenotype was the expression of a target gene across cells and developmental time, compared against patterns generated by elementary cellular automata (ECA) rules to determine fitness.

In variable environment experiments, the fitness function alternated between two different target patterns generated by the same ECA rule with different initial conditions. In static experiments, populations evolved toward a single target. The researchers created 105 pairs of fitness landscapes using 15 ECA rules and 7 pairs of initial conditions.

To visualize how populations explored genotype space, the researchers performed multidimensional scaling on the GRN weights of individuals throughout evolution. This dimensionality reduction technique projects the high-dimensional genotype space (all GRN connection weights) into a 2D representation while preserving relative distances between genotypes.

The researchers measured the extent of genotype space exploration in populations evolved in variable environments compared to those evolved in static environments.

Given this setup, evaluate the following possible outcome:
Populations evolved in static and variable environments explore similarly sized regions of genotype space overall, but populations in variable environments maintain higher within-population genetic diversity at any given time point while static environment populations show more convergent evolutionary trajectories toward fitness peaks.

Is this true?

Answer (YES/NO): NO